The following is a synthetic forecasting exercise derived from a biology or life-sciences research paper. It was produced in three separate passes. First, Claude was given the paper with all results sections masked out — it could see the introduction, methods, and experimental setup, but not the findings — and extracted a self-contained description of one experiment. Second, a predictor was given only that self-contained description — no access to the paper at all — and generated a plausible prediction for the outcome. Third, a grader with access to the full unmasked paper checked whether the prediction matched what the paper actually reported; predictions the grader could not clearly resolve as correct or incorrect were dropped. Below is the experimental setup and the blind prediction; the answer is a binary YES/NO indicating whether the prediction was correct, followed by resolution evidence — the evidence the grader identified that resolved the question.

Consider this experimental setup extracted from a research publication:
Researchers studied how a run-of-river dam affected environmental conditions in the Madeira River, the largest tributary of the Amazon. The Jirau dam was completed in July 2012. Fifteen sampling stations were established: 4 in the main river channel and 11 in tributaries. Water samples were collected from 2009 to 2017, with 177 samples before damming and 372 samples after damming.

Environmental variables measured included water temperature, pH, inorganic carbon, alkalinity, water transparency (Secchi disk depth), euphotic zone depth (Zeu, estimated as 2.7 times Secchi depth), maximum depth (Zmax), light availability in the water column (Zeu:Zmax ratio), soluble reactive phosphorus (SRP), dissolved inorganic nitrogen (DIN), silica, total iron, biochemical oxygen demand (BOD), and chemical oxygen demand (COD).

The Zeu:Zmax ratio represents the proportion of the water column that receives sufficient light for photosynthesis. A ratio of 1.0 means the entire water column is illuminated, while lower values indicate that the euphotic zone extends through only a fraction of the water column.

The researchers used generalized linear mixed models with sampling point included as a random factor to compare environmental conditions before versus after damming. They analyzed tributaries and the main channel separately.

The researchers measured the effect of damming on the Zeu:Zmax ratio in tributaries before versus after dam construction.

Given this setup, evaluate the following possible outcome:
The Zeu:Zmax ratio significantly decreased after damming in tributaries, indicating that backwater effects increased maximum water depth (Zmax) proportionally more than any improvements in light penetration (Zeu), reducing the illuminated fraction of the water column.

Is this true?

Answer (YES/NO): YES